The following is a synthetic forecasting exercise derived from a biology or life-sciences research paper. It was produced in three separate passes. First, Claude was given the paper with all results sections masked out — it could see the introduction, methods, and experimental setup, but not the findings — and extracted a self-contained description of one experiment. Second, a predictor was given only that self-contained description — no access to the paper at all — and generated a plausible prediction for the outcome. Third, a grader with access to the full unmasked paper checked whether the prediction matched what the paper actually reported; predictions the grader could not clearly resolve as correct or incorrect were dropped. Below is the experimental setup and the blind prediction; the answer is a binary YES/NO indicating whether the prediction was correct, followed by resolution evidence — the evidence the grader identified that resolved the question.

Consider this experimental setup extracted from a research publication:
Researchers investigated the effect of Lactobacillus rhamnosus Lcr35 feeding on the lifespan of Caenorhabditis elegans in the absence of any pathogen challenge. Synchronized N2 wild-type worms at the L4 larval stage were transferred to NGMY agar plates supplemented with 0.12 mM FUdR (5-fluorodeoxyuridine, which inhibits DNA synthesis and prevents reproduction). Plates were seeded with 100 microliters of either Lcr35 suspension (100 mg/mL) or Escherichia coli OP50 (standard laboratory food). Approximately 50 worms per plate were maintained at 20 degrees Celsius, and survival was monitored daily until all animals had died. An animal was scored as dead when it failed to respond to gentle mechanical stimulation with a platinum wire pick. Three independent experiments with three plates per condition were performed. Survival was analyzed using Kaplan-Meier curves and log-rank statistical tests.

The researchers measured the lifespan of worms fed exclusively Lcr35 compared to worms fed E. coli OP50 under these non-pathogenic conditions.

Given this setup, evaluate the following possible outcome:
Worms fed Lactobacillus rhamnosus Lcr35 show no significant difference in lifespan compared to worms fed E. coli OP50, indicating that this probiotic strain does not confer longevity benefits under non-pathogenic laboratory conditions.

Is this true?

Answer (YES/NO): NO